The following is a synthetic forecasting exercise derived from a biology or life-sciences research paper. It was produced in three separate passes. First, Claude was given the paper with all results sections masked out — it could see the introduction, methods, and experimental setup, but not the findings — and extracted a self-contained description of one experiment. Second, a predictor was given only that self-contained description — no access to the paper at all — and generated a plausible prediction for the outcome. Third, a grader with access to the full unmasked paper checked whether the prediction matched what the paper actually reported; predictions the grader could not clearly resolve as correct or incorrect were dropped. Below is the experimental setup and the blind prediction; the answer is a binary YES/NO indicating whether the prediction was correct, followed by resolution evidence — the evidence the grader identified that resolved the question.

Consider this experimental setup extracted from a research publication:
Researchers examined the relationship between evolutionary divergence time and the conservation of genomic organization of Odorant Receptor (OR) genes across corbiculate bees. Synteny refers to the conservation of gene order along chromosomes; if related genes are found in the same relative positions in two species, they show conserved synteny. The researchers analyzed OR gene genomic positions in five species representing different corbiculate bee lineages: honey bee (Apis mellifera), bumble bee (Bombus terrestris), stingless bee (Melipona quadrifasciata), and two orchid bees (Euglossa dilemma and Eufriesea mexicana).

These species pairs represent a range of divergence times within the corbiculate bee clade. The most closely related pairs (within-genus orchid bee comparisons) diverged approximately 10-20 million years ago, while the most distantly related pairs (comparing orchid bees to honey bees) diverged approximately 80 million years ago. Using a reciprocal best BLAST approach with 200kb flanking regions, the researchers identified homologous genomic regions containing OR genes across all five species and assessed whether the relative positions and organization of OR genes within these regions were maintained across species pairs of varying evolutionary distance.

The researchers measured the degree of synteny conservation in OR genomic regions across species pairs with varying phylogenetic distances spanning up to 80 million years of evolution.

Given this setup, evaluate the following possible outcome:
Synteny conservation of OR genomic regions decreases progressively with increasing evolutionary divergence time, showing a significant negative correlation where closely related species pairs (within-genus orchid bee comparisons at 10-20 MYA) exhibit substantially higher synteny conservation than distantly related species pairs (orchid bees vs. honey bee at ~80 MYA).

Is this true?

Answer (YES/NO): NO